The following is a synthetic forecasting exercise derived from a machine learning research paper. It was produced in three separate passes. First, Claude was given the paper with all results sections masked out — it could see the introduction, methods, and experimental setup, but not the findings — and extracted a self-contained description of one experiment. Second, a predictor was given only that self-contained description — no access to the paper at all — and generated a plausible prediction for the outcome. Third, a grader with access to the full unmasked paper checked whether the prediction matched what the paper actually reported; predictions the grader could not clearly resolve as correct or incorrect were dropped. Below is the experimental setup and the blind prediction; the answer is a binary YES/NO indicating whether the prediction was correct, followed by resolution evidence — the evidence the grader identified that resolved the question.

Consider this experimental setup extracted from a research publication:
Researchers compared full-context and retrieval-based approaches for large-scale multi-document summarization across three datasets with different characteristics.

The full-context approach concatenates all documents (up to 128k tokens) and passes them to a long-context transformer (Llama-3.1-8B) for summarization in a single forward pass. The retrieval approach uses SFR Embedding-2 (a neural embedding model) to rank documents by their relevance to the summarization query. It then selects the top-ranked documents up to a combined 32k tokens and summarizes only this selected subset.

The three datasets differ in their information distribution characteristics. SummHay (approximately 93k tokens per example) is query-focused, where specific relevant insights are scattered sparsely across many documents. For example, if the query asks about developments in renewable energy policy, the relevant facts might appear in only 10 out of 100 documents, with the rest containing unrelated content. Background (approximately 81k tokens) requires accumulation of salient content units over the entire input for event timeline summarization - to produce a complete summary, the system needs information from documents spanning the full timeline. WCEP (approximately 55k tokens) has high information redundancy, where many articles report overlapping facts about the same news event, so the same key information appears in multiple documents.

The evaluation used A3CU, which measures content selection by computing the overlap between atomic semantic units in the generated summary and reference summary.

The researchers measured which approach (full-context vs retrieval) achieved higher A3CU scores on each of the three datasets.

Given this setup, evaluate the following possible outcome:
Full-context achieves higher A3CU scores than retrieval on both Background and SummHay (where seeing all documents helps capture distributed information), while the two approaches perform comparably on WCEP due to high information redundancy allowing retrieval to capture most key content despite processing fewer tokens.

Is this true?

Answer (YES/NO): NO